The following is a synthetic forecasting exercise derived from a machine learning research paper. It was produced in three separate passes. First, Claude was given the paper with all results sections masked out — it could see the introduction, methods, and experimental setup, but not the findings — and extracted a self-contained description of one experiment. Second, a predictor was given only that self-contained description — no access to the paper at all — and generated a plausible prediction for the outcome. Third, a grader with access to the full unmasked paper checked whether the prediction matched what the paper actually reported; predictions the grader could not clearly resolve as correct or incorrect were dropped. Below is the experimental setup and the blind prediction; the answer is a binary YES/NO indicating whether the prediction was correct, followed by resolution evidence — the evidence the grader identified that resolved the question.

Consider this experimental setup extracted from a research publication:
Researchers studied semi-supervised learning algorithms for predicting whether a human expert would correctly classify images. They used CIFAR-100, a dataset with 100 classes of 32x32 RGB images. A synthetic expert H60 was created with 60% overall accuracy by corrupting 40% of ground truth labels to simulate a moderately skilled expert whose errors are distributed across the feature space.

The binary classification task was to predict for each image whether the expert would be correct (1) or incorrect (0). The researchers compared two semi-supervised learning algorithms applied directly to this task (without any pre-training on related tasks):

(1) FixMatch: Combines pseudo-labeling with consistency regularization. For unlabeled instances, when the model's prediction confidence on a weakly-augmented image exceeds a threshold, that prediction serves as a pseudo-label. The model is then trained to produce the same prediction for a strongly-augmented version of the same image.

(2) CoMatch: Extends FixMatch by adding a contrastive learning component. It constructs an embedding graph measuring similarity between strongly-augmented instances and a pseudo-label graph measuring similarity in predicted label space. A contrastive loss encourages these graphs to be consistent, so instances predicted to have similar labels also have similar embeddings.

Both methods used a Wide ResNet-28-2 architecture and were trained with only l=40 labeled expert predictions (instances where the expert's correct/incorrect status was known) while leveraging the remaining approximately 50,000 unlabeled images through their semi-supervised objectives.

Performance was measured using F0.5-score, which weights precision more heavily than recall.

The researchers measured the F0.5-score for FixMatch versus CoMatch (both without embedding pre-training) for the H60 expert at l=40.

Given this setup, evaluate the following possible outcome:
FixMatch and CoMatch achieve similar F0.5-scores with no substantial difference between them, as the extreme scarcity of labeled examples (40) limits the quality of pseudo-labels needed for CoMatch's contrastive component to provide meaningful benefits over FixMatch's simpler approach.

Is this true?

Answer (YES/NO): NO